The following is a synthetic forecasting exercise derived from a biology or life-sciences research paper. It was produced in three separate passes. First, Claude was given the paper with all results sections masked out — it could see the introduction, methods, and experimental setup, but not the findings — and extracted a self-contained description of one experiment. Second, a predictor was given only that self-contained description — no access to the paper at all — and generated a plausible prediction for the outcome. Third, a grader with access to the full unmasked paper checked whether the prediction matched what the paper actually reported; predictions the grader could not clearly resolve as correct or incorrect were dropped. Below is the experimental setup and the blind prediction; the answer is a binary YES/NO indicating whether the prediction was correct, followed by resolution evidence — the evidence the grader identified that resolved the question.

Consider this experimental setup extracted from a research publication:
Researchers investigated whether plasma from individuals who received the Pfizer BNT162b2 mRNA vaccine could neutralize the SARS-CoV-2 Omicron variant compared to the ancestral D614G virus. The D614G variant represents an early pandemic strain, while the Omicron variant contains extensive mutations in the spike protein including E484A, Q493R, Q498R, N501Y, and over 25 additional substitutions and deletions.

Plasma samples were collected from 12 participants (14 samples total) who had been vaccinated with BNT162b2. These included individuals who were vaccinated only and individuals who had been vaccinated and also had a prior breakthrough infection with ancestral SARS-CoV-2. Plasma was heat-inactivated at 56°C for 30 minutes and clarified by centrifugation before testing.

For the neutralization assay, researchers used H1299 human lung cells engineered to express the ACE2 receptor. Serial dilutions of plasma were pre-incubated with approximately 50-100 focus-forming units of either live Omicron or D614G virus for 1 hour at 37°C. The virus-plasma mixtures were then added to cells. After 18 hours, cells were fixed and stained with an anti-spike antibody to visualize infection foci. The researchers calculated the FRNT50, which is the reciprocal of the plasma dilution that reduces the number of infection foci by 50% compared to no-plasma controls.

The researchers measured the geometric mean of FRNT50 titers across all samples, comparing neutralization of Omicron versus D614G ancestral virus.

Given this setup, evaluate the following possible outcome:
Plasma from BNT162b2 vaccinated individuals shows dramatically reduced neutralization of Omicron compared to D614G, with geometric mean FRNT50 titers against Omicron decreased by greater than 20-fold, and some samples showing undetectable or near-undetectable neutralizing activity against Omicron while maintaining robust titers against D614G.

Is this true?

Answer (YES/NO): YES